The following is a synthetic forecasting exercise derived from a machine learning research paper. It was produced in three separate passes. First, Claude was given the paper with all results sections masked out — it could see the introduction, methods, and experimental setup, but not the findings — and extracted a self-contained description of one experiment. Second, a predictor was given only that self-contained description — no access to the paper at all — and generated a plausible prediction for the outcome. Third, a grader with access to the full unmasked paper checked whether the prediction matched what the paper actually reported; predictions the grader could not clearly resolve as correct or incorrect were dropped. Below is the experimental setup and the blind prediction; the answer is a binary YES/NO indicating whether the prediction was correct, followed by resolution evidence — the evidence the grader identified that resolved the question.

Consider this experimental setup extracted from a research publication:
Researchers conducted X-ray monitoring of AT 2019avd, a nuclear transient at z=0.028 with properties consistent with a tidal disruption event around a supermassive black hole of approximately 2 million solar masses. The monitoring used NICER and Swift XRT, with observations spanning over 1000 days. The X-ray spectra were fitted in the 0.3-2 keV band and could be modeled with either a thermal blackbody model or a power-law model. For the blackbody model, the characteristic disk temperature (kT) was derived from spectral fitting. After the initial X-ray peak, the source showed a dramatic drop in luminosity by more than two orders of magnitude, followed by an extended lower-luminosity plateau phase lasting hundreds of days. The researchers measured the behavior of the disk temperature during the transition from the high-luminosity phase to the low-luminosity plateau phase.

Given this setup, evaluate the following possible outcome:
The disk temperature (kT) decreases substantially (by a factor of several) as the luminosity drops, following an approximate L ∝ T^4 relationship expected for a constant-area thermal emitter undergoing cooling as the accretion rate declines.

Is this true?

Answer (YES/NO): NO